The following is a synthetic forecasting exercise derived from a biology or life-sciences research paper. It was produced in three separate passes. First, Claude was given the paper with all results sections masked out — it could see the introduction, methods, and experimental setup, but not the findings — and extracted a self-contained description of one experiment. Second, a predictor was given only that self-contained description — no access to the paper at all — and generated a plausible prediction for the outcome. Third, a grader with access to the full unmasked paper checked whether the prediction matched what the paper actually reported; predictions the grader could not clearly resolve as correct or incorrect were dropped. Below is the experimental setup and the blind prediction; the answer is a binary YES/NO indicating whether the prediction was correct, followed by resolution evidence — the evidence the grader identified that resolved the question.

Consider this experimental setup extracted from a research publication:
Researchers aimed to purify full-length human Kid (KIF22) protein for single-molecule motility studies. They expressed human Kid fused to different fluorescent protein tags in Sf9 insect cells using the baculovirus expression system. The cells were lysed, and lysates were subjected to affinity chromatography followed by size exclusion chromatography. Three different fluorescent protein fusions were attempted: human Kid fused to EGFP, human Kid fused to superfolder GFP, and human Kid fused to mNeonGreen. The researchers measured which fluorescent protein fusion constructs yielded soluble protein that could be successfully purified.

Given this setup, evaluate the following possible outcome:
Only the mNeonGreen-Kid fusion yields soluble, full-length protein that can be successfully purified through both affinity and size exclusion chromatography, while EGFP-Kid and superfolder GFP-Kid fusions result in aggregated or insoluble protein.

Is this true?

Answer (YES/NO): YES